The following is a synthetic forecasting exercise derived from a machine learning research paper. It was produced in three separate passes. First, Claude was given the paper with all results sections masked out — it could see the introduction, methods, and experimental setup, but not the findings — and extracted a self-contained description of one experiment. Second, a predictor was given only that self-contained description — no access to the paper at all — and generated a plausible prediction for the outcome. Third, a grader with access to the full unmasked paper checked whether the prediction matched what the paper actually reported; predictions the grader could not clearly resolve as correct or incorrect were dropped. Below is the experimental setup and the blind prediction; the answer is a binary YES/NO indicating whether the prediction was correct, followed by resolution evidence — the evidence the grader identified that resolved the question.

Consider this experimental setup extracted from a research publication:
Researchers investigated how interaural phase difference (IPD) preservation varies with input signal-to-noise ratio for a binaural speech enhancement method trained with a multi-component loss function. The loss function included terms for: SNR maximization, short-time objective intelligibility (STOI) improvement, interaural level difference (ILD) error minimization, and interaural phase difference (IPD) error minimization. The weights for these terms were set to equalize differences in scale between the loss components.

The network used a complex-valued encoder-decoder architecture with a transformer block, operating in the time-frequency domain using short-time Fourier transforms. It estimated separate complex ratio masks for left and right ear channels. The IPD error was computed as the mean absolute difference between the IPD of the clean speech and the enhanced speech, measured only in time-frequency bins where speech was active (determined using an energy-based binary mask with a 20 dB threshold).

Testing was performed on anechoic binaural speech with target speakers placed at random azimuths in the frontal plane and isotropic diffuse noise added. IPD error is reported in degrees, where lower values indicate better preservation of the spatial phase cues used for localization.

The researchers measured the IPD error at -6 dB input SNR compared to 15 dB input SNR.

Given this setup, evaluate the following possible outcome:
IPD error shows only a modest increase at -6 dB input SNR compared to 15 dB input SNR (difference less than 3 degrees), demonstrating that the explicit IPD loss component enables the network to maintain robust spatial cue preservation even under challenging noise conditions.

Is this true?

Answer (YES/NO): NO